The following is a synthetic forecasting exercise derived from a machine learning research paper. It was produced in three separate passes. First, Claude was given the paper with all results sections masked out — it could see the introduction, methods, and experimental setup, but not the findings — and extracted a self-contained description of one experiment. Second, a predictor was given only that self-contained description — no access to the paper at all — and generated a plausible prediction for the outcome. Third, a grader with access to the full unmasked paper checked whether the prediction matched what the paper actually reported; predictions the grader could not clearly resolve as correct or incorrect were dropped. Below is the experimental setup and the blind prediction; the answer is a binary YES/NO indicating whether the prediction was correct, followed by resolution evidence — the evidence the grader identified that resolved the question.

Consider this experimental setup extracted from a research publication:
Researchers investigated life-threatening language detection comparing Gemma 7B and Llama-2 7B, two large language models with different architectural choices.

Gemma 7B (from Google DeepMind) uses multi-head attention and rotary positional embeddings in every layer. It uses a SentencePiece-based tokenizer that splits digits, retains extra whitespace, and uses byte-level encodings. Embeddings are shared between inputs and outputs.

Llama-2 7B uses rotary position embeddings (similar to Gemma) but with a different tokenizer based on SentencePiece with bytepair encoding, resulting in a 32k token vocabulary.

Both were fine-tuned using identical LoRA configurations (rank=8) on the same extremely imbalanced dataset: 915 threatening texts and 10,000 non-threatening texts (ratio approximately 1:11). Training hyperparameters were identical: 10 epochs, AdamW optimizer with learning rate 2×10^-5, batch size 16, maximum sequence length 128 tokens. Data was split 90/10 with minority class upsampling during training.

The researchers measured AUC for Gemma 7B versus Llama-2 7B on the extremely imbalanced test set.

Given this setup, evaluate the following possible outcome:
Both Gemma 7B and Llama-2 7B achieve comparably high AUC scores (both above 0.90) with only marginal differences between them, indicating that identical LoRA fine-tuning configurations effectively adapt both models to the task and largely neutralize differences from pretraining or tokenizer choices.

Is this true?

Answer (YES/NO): NO